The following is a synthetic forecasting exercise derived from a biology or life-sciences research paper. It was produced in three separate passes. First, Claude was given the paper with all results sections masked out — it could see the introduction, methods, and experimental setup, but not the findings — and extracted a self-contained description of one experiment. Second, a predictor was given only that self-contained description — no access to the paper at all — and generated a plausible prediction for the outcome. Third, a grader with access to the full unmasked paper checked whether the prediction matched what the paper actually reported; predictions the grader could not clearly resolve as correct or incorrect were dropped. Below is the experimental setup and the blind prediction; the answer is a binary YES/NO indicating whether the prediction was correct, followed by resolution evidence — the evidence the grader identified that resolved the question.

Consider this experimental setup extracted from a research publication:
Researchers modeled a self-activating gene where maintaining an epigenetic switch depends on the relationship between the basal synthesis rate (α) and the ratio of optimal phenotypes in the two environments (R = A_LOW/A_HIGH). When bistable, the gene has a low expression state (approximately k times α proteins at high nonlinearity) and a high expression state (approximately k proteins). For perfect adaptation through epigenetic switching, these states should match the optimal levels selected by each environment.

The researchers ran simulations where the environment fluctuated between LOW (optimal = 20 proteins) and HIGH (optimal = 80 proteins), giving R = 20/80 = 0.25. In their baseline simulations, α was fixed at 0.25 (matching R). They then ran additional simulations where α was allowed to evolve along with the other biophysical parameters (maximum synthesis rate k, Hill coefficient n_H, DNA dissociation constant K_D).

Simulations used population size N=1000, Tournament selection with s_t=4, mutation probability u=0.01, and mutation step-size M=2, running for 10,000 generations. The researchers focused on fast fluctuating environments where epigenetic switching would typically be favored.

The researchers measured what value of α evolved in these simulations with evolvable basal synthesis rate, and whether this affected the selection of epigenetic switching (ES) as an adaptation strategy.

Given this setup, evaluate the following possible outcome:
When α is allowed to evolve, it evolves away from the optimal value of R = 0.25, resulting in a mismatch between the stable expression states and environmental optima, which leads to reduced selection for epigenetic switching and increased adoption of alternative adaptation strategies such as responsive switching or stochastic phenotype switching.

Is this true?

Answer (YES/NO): NO